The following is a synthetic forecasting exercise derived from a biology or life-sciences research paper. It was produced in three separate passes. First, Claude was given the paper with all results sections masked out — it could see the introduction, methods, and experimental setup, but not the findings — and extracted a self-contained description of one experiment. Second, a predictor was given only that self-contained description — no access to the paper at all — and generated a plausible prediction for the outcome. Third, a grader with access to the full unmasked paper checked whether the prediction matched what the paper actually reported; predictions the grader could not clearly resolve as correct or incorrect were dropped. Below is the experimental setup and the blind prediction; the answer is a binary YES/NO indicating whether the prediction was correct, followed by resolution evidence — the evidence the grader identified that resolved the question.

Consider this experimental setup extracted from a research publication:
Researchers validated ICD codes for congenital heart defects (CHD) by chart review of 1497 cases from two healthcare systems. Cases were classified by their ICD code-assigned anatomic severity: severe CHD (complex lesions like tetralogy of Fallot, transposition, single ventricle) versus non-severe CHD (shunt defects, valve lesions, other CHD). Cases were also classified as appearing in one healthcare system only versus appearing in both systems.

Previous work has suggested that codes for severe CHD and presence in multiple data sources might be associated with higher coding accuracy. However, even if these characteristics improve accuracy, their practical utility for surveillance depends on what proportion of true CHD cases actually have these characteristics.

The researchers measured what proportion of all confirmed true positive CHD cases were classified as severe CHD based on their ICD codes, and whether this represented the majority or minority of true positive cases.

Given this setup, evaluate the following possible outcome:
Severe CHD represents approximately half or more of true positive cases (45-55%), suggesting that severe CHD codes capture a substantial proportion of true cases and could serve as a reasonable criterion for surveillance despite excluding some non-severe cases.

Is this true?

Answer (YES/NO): NO